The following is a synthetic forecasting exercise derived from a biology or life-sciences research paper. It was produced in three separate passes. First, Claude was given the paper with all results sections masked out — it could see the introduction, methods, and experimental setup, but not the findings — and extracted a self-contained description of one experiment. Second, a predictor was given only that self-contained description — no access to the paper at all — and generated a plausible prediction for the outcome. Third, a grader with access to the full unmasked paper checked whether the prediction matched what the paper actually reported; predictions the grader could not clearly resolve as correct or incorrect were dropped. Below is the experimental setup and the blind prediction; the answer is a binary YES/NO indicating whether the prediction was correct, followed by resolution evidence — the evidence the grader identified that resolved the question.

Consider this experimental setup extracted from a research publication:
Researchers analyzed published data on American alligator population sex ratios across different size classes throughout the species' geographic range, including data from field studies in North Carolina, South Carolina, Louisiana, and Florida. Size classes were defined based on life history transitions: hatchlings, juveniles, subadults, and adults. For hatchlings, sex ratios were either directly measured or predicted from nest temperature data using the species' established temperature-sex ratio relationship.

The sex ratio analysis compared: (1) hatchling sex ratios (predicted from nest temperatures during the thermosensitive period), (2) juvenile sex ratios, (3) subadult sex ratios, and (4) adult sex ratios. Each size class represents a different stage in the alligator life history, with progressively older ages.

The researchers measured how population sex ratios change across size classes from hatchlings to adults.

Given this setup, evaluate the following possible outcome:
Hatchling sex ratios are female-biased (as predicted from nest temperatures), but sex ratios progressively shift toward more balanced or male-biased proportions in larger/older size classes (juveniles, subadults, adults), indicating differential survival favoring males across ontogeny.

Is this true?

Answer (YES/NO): YES